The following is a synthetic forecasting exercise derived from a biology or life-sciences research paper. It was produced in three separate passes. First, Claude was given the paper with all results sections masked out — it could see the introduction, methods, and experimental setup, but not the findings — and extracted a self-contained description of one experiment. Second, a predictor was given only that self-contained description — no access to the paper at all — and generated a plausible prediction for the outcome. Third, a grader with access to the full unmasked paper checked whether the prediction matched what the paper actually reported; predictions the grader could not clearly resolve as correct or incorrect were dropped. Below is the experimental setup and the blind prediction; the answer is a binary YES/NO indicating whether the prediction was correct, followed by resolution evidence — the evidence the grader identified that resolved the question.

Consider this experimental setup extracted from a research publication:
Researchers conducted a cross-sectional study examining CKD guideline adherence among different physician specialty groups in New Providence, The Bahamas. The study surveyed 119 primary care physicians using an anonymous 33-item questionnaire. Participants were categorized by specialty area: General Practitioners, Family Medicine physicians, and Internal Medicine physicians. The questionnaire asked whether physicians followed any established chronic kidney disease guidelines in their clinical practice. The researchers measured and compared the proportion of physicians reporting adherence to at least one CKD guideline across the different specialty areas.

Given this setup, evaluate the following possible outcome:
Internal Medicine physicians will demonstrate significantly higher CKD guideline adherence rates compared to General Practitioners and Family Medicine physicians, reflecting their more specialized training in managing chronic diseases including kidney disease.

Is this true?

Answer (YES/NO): NO